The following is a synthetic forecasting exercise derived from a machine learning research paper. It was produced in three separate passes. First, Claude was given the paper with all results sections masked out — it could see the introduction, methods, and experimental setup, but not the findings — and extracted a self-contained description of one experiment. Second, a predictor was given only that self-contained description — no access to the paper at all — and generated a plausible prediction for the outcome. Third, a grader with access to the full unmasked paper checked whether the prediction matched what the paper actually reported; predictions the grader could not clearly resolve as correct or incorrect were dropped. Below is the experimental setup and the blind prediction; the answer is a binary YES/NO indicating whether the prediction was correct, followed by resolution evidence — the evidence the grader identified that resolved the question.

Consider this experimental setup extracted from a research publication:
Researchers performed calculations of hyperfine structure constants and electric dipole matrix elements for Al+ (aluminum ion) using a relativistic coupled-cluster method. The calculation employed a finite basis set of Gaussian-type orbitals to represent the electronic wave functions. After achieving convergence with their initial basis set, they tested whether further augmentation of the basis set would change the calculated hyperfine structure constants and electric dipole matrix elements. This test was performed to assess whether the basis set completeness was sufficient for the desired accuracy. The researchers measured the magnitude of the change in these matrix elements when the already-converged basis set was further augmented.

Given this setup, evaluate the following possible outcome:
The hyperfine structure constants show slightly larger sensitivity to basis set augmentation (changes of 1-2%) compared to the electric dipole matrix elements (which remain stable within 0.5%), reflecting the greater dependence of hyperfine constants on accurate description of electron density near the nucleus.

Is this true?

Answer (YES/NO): NO